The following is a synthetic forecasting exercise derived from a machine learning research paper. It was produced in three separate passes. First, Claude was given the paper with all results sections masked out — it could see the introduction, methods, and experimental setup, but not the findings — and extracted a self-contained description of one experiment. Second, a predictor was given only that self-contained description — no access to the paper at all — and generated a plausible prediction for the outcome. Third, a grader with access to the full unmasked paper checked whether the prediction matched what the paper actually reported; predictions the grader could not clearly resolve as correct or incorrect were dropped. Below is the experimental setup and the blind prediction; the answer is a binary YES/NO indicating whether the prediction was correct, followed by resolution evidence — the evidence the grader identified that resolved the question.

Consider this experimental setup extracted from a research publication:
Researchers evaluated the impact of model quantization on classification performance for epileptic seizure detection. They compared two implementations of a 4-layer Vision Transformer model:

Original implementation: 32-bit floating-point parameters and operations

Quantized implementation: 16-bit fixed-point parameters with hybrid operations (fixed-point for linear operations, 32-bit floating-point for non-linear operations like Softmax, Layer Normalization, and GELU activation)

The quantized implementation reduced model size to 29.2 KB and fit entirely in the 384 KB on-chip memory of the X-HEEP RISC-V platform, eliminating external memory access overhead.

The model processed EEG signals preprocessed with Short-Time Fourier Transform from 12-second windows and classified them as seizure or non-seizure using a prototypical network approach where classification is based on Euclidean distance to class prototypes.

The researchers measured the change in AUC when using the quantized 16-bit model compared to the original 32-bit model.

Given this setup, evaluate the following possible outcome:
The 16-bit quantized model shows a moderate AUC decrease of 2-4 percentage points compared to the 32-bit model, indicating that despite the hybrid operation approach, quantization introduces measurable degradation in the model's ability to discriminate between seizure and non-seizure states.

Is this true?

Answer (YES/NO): NO